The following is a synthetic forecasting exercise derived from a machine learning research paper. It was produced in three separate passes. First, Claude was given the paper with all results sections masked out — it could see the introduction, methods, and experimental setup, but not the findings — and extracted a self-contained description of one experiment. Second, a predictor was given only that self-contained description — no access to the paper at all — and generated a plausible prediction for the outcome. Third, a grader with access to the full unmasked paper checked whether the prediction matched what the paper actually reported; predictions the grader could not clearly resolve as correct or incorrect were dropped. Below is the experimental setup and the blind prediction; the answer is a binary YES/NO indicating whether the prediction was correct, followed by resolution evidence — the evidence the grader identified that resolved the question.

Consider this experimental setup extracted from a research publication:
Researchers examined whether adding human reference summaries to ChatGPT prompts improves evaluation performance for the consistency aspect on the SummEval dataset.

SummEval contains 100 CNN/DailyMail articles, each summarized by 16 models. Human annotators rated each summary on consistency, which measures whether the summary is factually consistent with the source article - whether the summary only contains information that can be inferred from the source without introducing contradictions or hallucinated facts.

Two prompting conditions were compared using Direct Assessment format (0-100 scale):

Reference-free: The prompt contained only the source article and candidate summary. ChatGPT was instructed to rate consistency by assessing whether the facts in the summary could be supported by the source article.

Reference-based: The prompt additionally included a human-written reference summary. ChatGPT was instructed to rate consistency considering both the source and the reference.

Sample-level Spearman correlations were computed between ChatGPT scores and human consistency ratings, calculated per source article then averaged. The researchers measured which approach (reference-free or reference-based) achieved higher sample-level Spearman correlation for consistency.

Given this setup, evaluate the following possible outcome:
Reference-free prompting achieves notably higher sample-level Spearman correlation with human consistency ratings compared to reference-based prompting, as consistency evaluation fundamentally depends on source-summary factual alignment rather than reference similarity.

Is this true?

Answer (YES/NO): NO